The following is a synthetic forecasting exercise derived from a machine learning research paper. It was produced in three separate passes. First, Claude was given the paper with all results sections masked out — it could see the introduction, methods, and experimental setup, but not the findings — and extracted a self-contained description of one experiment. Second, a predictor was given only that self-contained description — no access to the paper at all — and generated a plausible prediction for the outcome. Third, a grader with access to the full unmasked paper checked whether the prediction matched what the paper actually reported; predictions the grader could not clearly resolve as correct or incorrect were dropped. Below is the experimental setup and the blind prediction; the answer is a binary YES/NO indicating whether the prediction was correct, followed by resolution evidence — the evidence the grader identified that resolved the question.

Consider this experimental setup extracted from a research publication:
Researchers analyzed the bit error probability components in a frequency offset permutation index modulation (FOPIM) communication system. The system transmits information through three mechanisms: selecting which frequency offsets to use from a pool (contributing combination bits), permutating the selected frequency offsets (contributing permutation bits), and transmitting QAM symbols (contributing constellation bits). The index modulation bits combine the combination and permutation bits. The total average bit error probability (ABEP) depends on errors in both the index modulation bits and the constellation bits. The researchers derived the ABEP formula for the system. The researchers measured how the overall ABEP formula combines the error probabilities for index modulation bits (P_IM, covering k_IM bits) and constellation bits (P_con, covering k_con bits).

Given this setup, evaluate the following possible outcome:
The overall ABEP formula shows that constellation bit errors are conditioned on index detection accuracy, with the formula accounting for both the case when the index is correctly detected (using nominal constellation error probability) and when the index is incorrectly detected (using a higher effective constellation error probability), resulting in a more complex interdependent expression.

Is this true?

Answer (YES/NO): NO